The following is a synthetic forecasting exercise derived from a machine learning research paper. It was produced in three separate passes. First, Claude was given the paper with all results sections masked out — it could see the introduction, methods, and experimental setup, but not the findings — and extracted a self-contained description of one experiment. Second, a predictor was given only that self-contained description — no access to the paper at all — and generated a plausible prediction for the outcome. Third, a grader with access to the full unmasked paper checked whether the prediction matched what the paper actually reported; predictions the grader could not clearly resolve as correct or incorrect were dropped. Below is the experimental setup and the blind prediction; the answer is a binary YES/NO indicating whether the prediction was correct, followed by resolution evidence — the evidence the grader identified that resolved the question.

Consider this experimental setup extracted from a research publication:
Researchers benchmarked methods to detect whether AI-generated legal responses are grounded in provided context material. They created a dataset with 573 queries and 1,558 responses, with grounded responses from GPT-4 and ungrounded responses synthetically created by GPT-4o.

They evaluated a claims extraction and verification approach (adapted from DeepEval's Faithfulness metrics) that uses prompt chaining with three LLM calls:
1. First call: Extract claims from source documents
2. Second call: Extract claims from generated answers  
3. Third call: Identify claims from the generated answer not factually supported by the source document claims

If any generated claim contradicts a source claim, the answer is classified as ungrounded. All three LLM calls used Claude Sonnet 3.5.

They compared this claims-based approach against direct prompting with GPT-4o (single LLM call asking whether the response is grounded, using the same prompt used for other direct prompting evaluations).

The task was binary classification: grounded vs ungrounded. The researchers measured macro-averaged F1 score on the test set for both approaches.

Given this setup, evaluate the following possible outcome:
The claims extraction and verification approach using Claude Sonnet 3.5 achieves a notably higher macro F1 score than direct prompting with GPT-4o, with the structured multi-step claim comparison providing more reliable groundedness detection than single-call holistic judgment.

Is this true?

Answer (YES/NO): NO